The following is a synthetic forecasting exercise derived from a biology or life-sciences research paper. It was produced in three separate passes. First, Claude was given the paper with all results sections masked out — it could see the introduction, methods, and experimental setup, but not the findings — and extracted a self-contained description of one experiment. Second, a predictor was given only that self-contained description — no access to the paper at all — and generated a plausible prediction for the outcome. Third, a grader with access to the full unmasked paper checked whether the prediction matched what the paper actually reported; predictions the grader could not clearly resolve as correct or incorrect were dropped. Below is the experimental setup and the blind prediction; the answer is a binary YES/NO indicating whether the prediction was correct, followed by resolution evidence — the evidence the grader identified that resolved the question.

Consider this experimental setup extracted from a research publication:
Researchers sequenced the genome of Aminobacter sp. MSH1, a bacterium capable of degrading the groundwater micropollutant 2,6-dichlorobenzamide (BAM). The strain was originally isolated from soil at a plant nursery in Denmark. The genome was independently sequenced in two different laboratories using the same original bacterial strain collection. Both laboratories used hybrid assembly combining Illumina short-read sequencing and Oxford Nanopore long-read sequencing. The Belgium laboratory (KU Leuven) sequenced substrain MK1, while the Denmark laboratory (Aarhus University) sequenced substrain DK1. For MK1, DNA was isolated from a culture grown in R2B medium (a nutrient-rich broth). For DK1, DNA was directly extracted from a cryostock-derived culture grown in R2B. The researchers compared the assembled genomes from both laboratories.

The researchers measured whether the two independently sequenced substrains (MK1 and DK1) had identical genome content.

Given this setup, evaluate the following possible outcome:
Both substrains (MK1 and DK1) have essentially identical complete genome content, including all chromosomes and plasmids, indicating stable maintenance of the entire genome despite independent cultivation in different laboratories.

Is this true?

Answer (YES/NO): NO